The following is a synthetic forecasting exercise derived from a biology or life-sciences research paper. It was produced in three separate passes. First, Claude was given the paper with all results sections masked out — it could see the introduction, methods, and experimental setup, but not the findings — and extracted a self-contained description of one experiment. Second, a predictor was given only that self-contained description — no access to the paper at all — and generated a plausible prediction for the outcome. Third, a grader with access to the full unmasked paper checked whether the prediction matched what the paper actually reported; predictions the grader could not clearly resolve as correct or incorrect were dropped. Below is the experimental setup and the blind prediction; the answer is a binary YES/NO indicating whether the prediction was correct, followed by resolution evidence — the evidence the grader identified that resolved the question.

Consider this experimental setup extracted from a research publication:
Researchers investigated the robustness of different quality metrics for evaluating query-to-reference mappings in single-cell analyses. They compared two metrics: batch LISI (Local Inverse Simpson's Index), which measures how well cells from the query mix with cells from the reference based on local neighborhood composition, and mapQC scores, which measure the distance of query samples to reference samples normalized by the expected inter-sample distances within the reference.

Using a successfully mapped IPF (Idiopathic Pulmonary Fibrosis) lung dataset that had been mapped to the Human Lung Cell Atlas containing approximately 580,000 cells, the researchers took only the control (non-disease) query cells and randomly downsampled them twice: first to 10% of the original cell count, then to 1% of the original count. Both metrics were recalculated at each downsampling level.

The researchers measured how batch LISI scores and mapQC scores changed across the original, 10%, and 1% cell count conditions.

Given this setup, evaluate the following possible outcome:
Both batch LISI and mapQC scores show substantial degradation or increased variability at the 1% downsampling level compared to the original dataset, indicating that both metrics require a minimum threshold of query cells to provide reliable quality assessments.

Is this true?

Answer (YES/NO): NO